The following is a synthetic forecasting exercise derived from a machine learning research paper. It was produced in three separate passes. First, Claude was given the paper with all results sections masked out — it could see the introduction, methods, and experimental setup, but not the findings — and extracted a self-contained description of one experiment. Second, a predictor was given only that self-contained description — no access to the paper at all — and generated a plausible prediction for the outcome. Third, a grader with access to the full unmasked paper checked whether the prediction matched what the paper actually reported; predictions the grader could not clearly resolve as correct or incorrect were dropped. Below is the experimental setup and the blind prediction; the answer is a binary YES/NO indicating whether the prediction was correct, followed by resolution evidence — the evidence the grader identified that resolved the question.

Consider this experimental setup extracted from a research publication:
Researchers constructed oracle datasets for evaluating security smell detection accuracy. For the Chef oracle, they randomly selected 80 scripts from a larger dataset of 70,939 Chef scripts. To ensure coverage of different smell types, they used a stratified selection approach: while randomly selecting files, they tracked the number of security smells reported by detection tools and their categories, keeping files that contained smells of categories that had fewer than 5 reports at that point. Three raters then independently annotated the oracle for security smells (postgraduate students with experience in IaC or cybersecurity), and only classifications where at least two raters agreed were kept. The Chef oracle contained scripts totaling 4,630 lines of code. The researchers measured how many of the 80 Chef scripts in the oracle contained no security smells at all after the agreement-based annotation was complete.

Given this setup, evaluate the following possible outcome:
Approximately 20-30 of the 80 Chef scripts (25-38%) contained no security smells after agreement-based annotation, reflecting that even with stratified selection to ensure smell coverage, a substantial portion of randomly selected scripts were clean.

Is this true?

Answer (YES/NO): NO